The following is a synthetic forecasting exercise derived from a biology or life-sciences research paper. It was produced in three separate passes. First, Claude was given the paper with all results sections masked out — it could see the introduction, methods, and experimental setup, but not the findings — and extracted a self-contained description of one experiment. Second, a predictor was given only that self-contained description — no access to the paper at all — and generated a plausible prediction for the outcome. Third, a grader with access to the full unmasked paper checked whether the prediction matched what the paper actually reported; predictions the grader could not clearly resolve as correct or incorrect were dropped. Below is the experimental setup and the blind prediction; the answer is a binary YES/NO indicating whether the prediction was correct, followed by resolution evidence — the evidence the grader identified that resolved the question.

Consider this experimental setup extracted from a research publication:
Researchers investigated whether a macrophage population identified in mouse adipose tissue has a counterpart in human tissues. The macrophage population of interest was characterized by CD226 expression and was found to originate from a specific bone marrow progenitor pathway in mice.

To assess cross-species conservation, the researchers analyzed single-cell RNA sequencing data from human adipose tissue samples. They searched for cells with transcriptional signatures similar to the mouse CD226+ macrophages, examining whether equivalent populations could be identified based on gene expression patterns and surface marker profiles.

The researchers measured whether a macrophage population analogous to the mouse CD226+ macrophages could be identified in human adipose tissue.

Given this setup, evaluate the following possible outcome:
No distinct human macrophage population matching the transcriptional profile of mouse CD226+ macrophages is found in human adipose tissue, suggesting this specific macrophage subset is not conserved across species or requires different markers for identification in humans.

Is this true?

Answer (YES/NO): NO